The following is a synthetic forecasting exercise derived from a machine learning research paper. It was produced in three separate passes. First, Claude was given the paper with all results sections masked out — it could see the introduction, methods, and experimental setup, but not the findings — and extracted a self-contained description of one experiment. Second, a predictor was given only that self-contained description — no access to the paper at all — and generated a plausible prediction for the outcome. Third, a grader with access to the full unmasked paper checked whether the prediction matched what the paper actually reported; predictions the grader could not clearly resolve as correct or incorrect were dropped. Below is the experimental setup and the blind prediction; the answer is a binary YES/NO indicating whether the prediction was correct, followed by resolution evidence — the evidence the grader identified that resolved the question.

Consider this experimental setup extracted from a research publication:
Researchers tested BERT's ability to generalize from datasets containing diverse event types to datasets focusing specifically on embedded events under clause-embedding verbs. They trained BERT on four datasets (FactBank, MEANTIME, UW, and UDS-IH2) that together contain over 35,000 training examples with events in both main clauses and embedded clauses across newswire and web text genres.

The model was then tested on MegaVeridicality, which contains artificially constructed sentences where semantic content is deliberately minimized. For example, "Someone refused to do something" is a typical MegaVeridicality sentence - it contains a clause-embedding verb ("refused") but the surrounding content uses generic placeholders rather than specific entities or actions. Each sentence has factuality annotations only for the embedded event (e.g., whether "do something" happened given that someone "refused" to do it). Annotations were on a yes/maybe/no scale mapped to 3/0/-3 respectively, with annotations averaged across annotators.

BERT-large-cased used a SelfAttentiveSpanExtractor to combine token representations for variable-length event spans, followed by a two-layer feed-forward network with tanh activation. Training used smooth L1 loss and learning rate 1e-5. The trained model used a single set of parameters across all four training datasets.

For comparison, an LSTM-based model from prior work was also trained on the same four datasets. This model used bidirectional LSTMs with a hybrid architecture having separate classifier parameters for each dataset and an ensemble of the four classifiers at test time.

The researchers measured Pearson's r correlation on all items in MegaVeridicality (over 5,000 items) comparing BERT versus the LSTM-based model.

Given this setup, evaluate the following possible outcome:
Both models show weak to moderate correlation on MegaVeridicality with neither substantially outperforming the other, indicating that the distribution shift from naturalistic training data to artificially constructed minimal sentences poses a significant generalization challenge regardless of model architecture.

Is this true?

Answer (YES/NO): YES